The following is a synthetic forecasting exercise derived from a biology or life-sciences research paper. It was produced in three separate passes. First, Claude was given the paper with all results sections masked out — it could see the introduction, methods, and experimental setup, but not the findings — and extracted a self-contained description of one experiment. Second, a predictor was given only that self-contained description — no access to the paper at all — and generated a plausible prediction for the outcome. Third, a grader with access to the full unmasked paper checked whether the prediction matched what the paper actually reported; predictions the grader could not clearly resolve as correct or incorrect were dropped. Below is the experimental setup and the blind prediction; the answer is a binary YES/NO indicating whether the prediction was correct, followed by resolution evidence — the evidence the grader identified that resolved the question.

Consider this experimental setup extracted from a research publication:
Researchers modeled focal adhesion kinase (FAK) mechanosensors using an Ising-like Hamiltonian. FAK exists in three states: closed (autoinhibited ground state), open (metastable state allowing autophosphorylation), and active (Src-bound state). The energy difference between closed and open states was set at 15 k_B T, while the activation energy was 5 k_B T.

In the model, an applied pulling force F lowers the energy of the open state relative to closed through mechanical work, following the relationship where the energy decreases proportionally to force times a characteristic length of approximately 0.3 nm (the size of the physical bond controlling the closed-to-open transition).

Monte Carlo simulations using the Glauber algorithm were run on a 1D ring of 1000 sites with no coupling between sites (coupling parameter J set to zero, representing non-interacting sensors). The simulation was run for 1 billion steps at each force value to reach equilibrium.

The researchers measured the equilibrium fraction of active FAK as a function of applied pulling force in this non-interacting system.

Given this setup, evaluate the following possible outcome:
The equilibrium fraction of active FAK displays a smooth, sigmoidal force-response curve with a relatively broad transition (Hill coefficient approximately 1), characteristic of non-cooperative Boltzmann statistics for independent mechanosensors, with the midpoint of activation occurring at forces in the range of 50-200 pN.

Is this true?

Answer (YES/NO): YES